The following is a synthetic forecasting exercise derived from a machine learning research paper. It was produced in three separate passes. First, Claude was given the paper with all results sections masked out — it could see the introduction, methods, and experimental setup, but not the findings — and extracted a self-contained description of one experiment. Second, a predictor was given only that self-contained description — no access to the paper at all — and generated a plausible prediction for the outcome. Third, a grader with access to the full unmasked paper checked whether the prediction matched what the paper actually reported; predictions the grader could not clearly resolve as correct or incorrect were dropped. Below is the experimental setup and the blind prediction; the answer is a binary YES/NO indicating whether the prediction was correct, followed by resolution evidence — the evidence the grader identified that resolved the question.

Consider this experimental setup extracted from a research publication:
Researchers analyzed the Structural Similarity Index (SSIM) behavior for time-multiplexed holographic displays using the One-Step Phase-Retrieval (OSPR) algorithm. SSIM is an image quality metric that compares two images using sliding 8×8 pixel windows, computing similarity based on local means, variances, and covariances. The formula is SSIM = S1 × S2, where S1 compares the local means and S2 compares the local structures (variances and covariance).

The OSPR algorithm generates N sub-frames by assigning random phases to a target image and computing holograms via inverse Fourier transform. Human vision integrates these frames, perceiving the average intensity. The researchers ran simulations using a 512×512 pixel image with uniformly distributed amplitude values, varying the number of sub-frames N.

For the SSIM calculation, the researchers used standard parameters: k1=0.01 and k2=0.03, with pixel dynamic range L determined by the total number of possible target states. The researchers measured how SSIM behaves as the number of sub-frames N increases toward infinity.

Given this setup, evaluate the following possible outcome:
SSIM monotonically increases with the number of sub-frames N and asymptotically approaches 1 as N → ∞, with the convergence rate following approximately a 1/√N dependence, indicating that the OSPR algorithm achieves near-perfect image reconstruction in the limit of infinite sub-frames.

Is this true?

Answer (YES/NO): NO